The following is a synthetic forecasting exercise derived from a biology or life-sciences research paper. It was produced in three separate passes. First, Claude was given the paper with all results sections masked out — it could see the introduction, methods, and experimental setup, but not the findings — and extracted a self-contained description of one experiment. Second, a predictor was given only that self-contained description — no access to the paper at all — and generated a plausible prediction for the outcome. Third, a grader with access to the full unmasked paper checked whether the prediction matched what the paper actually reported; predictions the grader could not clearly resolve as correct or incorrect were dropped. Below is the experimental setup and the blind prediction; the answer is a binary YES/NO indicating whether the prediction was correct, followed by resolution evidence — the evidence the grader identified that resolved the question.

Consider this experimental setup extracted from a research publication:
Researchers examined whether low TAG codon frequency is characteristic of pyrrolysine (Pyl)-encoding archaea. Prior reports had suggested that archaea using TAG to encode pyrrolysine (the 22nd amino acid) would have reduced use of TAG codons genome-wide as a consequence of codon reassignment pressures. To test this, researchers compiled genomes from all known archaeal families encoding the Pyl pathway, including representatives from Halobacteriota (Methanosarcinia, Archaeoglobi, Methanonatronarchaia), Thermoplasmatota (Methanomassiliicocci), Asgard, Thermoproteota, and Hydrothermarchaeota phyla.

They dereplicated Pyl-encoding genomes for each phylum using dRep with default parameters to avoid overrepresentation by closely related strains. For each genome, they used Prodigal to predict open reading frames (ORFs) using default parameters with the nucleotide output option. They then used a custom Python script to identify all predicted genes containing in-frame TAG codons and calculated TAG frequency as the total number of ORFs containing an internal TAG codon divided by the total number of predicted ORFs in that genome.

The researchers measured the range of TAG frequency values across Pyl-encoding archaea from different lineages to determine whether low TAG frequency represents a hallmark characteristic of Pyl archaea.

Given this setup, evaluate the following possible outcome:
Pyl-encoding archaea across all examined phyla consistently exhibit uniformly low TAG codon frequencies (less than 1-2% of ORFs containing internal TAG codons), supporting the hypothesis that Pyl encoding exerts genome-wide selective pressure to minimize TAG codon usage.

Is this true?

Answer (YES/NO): NO